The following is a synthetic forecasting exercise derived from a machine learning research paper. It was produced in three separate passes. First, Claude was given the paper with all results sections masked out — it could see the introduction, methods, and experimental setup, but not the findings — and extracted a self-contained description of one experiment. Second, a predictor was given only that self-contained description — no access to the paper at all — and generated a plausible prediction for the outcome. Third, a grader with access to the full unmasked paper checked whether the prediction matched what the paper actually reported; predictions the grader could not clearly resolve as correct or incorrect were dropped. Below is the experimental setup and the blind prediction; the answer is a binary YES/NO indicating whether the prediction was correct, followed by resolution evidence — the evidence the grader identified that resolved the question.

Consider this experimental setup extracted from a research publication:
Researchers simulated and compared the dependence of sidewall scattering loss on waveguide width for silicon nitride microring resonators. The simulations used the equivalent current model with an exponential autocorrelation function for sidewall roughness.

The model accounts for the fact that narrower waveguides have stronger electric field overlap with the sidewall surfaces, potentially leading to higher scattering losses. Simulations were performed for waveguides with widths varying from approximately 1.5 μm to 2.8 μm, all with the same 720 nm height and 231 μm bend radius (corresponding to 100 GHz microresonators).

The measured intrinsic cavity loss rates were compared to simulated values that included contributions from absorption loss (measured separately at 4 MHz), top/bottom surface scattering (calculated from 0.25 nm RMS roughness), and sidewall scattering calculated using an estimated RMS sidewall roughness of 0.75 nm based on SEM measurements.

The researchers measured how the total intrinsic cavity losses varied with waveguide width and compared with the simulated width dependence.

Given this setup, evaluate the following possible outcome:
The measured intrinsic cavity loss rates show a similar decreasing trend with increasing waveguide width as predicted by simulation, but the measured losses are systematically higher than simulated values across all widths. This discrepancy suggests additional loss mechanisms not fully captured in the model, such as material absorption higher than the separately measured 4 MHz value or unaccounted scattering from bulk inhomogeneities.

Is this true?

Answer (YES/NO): NO